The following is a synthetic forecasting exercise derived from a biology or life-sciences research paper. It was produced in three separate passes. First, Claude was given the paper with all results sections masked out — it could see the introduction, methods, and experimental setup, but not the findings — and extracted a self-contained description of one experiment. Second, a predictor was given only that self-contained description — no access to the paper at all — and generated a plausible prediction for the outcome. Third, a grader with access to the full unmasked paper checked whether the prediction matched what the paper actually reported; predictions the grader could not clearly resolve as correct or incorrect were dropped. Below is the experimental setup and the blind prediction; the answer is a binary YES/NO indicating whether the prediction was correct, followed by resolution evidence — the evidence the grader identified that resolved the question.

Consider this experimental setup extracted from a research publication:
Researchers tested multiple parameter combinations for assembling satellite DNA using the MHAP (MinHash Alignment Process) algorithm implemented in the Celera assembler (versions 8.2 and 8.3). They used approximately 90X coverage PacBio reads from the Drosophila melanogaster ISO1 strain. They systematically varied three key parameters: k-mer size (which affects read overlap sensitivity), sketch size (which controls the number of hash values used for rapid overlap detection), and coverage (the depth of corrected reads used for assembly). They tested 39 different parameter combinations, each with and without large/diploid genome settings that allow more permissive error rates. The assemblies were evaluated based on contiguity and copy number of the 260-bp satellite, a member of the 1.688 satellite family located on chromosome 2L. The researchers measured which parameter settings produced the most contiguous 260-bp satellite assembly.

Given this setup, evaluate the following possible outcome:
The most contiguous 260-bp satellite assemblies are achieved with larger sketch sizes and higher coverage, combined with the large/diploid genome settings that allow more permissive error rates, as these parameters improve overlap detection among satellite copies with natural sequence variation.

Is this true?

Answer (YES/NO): NO